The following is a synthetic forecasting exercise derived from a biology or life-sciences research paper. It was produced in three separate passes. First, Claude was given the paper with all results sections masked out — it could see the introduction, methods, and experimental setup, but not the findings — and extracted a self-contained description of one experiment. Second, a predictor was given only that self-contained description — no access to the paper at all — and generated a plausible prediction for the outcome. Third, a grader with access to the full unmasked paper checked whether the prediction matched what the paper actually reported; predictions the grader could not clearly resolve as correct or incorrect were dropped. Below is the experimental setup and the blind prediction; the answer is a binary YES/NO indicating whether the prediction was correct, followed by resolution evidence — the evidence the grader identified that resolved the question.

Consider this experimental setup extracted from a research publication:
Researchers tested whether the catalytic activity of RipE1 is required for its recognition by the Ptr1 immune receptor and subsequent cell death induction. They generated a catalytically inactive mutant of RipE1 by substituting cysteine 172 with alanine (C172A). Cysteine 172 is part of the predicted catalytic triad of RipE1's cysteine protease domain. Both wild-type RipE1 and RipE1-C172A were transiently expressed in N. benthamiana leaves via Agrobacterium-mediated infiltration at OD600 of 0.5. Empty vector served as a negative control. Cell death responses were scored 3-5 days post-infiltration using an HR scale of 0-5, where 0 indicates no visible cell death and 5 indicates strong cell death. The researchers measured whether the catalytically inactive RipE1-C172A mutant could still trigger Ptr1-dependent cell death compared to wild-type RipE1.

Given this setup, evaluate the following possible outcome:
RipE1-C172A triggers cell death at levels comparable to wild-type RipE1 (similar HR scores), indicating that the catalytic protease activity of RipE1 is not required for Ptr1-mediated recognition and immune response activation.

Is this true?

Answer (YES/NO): NO